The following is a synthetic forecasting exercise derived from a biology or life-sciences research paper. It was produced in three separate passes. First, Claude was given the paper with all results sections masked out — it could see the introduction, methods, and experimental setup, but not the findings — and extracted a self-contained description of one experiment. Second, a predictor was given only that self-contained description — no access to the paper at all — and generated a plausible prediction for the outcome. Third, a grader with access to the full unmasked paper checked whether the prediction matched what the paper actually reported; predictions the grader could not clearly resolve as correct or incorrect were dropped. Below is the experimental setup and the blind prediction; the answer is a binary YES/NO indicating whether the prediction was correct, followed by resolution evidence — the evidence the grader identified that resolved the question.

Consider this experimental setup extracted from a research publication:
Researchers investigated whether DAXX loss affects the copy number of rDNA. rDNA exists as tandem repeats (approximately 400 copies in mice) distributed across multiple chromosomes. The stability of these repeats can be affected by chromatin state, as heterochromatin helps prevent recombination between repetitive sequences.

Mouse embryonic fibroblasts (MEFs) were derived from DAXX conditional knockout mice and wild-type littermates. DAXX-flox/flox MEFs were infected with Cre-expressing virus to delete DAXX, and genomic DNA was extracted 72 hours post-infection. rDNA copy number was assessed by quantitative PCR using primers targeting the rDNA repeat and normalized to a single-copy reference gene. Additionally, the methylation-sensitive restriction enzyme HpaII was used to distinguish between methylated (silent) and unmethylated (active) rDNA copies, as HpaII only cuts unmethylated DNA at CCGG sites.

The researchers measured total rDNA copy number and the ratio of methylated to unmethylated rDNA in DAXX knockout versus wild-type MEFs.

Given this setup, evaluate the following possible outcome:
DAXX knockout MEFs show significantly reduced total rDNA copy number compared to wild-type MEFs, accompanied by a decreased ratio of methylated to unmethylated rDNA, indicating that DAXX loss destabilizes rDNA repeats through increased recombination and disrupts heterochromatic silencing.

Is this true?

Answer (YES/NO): NO